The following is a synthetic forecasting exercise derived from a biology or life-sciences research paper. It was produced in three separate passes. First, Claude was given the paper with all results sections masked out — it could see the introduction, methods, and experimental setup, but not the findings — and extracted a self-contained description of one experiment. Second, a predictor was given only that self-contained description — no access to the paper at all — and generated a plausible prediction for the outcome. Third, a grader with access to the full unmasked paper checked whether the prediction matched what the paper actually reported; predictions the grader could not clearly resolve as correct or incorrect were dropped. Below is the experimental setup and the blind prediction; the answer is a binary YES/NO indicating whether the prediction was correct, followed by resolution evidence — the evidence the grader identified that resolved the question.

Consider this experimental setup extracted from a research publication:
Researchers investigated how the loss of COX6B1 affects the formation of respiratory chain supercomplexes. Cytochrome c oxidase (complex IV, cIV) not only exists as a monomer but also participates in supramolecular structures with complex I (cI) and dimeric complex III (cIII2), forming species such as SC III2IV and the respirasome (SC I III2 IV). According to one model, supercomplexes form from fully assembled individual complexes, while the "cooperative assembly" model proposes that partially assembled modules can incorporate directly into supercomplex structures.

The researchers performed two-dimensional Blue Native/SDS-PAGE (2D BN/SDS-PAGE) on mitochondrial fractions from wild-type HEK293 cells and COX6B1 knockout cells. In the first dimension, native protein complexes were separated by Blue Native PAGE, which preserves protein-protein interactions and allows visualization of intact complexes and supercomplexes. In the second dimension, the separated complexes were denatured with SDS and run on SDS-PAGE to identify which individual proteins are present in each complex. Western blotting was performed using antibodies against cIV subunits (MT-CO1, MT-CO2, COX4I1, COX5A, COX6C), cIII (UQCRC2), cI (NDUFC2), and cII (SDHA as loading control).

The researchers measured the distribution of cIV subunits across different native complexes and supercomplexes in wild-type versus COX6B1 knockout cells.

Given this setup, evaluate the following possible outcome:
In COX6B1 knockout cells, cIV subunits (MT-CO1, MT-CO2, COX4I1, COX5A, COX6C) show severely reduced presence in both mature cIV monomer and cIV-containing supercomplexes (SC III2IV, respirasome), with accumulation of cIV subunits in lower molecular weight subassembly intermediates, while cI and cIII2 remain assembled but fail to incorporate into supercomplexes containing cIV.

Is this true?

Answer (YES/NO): NO